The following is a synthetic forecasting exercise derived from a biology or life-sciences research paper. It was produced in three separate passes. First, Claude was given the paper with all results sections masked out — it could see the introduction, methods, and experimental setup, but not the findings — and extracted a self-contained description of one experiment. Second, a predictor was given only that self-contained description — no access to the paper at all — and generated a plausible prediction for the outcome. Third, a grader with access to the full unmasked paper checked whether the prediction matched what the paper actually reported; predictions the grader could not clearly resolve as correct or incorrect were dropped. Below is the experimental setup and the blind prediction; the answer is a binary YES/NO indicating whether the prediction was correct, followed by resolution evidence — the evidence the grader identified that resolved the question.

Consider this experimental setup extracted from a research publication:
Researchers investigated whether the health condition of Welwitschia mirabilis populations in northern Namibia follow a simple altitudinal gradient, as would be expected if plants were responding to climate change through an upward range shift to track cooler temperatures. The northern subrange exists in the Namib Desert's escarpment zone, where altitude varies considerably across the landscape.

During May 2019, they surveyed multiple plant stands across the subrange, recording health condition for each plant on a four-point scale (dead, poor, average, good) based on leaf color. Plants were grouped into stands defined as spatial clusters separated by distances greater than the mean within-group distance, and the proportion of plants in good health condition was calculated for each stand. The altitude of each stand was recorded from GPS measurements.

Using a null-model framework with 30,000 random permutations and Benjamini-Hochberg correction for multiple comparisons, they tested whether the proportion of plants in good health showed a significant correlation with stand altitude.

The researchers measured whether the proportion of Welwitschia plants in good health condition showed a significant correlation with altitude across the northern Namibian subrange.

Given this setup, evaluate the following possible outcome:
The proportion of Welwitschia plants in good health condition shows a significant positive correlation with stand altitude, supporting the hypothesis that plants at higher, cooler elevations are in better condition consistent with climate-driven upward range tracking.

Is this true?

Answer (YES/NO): NO